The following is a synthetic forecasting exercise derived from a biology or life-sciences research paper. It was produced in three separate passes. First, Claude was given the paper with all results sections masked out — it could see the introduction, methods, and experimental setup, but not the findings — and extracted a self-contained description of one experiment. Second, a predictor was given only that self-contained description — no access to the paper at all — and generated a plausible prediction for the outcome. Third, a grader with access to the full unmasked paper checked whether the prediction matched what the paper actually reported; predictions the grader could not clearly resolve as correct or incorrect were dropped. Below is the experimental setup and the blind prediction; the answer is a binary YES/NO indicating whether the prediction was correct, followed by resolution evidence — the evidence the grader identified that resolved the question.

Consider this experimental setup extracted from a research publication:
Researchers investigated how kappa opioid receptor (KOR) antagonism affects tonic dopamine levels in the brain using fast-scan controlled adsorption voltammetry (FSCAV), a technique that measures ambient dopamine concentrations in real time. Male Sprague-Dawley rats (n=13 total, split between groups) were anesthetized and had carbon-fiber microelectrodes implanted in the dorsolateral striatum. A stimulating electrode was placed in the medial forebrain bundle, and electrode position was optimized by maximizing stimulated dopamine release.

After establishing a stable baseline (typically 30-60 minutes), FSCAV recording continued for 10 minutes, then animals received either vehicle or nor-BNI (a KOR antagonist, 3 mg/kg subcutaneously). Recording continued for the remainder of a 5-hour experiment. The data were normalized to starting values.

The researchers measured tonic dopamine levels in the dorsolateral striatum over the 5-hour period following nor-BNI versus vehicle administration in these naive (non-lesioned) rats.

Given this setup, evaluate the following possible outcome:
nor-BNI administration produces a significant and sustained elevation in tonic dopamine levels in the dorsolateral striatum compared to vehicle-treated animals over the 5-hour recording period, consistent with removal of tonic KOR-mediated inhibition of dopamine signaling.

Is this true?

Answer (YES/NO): NO